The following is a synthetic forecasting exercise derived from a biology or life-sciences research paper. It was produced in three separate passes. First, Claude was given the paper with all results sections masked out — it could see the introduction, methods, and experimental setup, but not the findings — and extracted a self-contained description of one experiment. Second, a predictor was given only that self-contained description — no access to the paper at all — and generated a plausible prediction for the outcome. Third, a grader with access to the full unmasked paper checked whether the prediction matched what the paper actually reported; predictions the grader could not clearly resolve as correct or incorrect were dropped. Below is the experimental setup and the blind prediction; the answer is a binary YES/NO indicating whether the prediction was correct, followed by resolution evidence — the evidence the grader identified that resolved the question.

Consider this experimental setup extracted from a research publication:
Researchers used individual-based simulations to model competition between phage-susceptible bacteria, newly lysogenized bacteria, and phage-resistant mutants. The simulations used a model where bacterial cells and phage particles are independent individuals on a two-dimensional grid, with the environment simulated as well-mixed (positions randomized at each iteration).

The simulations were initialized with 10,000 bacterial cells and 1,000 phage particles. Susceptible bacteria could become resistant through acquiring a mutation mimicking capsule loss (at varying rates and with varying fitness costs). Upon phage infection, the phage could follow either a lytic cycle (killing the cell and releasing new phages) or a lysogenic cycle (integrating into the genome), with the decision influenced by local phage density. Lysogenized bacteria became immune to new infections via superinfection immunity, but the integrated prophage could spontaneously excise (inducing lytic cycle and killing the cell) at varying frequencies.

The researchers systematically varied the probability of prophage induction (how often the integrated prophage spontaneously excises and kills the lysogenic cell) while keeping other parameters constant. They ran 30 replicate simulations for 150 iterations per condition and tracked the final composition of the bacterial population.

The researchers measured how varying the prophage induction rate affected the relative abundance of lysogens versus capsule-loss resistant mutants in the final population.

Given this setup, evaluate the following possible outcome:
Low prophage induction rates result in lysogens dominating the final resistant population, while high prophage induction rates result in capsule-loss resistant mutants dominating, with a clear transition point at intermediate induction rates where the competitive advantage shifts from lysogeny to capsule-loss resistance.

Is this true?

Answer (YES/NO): YES